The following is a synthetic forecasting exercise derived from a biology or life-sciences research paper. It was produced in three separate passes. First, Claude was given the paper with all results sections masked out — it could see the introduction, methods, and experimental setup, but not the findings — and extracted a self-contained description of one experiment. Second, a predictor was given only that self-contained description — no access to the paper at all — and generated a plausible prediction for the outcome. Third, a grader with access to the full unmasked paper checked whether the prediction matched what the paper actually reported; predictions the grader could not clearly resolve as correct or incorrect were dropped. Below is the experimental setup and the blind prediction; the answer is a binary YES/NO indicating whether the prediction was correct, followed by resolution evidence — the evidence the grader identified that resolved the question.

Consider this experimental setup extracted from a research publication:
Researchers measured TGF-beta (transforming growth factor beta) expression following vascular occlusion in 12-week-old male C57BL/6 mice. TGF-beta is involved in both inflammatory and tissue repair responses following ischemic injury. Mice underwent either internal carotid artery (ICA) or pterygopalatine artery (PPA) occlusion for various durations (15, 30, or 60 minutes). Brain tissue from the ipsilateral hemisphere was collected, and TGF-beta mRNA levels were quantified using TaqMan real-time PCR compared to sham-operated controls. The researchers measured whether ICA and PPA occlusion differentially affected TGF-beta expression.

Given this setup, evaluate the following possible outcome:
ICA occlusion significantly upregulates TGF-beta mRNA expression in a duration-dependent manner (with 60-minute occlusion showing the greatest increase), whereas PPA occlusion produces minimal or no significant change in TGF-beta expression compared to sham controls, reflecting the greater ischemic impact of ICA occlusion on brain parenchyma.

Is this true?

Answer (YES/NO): NO